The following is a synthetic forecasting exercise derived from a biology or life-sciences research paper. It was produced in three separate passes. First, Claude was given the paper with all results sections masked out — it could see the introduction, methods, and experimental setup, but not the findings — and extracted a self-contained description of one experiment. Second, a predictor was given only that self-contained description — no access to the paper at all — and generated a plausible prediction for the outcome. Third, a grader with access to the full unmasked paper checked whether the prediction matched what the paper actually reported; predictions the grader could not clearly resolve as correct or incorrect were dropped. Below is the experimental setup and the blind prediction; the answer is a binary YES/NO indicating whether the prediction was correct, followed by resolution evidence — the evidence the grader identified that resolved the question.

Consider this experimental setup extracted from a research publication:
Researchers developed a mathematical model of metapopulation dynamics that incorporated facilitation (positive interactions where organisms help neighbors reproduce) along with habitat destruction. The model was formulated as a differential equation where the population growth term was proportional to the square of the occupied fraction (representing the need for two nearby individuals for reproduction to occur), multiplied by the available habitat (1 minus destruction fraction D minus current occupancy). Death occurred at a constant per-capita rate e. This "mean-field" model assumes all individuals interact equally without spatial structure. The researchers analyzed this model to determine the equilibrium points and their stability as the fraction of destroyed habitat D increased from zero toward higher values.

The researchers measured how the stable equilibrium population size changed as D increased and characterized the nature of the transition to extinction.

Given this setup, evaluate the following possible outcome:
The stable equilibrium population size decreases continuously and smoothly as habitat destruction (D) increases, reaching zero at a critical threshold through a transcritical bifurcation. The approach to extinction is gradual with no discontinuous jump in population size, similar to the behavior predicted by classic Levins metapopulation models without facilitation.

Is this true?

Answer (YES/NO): NO